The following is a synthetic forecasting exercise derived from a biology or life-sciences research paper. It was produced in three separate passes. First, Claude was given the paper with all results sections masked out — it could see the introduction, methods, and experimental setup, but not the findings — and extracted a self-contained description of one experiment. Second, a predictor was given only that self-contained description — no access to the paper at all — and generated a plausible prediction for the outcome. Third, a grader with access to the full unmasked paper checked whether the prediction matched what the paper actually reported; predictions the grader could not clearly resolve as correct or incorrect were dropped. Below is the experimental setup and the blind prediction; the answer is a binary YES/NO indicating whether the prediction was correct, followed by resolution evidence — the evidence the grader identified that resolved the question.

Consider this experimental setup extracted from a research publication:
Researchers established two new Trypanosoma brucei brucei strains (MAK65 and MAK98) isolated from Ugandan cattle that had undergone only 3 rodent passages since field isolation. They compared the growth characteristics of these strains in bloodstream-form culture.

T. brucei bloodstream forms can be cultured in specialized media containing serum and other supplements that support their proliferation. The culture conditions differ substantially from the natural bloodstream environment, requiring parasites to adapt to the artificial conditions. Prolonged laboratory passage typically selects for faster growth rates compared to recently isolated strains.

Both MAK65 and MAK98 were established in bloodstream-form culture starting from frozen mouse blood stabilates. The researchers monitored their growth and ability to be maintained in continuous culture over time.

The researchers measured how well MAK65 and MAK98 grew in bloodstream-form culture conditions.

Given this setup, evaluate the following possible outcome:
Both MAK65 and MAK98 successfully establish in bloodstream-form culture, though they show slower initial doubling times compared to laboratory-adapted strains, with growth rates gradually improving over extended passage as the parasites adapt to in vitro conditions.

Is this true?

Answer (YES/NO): NO